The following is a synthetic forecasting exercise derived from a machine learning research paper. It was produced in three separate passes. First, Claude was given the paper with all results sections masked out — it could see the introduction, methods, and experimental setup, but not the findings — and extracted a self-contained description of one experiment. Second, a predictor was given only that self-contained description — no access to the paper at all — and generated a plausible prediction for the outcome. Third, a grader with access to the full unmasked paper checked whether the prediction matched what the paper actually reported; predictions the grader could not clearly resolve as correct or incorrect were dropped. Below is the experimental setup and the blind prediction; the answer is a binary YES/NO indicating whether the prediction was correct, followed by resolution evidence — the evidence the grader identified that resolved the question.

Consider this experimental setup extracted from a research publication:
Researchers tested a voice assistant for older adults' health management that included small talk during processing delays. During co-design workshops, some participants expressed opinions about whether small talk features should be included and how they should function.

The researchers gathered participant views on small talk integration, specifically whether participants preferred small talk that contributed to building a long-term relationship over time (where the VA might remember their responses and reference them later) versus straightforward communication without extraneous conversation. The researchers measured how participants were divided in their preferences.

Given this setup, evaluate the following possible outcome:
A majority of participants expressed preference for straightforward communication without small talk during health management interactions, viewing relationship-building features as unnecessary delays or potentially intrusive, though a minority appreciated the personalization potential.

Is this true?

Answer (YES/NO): NO